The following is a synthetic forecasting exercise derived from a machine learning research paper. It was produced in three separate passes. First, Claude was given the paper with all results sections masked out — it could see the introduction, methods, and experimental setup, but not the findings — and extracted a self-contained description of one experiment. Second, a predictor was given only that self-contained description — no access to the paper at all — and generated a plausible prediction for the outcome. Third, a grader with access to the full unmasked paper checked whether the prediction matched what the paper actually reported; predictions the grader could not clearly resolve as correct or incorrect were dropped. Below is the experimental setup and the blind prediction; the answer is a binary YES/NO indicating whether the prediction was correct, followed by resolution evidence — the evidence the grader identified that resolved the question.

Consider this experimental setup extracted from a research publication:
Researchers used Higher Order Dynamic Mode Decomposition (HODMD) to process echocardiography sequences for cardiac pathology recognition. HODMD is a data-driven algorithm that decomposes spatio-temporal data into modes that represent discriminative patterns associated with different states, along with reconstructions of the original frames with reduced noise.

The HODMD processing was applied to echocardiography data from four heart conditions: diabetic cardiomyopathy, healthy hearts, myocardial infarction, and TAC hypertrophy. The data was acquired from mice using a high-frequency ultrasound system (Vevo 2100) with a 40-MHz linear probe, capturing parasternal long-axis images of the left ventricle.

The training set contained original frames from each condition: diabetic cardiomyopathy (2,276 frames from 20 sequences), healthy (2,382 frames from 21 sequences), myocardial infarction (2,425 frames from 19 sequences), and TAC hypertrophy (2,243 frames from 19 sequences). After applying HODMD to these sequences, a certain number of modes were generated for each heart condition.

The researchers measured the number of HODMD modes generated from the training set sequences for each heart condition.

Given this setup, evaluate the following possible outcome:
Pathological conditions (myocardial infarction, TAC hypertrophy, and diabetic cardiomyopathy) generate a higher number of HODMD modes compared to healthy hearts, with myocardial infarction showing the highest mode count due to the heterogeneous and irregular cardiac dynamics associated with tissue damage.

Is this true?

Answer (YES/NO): NO